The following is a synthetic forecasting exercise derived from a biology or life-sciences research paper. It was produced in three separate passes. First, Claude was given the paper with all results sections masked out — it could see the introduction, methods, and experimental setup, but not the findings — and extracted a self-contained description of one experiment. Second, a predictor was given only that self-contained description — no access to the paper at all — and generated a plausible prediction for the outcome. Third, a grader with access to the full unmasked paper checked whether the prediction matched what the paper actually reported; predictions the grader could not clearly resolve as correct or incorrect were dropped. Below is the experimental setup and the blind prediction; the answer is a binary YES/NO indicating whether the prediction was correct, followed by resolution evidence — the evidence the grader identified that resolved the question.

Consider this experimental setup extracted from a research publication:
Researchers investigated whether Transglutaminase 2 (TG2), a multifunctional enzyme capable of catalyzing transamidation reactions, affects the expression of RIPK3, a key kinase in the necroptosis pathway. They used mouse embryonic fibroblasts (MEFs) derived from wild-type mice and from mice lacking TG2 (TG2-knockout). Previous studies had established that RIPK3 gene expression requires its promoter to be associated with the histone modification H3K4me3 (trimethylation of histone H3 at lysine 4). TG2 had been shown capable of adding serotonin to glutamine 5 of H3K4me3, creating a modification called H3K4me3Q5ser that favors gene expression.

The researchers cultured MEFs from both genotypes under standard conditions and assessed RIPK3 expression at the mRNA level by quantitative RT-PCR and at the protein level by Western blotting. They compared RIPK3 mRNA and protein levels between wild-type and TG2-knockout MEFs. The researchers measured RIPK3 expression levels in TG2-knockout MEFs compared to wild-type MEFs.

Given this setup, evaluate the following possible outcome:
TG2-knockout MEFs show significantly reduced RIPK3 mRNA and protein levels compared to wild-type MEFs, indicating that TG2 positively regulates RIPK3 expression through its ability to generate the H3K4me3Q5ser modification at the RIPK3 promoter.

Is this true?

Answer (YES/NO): YES